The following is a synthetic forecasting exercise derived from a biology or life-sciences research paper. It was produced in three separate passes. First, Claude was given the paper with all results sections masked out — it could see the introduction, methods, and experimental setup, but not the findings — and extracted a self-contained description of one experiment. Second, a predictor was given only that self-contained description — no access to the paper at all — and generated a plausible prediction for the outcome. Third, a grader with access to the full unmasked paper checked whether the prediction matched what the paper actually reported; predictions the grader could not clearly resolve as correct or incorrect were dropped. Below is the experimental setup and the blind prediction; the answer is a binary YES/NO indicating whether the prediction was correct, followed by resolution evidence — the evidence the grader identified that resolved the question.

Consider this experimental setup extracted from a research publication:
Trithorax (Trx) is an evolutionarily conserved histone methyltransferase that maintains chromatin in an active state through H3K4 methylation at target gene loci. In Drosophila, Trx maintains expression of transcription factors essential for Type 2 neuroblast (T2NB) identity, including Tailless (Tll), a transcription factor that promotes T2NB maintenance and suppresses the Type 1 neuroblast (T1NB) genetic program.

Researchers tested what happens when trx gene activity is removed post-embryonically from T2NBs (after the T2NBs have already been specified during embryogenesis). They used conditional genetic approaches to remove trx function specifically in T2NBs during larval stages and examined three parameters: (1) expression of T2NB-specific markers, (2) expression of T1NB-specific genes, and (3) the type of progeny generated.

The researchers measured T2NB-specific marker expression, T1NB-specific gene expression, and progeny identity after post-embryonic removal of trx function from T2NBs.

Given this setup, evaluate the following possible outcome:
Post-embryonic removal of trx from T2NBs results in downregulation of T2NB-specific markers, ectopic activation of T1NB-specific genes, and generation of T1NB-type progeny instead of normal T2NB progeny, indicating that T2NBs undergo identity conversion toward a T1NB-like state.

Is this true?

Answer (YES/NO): YES